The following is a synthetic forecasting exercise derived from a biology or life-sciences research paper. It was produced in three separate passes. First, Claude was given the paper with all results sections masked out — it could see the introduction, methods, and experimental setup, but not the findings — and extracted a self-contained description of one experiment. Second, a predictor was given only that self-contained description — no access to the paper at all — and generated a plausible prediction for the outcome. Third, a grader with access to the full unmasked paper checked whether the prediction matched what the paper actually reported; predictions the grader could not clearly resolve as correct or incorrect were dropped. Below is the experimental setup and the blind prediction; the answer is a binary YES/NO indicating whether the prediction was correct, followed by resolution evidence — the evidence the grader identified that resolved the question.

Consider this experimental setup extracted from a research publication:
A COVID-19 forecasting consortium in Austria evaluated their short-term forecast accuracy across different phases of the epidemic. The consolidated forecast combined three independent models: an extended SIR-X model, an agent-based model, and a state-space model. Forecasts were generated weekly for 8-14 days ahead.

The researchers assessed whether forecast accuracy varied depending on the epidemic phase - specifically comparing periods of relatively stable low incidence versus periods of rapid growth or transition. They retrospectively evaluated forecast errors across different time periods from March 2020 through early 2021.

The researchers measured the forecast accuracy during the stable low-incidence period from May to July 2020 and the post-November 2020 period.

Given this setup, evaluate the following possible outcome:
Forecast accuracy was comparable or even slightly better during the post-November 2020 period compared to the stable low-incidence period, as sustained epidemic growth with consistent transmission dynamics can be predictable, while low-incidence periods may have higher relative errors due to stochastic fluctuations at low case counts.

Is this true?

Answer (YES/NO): YES